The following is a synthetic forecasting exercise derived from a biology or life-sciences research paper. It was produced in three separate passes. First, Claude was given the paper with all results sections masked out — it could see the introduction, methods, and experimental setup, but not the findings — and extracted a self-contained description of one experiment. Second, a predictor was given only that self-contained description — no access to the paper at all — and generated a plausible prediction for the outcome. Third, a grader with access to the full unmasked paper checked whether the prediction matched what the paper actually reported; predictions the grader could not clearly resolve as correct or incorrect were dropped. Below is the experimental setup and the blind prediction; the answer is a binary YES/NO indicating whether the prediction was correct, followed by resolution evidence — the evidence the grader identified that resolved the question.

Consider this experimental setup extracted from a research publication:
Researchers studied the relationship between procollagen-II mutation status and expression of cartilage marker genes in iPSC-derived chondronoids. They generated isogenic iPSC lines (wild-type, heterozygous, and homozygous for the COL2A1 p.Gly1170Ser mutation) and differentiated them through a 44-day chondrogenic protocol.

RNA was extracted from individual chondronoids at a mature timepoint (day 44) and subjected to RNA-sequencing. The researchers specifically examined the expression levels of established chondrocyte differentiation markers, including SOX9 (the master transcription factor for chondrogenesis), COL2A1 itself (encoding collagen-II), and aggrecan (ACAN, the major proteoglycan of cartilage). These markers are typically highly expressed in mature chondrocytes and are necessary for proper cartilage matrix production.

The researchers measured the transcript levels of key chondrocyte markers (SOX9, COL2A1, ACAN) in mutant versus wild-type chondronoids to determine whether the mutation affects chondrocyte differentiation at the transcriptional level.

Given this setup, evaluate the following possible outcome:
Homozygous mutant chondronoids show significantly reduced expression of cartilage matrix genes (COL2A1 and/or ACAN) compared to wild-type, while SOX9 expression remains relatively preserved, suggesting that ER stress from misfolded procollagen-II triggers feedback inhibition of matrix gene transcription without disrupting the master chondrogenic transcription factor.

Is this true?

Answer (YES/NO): NO